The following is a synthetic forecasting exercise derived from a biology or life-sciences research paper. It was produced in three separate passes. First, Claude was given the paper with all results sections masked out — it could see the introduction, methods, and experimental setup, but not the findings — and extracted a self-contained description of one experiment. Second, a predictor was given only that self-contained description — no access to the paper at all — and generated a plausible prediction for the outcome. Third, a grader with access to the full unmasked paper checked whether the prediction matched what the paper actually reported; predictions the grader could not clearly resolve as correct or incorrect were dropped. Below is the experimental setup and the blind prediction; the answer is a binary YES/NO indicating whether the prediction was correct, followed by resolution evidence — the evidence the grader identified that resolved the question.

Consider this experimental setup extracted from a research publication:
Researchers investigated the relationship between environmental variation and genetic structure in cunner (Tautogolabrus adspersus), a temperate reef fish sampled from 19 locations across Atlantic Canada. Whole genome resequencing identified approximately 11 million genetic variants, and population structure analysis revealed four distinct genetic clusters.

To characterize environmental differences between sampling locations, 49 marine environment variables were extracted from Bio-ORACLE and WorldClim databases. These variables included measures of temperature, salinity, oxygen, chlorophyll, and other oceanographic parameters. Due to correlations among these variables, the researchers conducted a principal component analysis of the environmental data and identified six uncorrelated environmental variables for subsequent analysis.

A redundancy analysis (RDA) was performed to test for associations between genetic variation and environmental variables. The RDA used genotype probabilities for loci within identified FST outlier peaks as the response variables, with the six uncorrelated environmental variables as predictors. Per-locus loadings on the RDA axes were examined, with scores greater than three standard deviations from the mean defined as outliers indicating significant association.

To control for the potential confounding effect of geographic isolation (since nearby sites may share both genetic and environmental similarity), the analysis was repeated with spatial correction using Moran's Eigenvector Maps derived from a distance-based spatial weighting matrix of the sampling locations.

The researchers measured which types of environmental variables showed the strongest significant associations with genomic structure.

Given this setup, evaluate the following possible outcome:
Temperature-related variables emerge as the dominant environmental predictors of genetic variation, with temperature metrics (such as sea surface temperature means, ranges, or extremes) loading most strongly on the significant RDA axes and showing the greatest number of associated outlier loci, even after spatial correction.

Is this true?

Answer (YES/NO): NO